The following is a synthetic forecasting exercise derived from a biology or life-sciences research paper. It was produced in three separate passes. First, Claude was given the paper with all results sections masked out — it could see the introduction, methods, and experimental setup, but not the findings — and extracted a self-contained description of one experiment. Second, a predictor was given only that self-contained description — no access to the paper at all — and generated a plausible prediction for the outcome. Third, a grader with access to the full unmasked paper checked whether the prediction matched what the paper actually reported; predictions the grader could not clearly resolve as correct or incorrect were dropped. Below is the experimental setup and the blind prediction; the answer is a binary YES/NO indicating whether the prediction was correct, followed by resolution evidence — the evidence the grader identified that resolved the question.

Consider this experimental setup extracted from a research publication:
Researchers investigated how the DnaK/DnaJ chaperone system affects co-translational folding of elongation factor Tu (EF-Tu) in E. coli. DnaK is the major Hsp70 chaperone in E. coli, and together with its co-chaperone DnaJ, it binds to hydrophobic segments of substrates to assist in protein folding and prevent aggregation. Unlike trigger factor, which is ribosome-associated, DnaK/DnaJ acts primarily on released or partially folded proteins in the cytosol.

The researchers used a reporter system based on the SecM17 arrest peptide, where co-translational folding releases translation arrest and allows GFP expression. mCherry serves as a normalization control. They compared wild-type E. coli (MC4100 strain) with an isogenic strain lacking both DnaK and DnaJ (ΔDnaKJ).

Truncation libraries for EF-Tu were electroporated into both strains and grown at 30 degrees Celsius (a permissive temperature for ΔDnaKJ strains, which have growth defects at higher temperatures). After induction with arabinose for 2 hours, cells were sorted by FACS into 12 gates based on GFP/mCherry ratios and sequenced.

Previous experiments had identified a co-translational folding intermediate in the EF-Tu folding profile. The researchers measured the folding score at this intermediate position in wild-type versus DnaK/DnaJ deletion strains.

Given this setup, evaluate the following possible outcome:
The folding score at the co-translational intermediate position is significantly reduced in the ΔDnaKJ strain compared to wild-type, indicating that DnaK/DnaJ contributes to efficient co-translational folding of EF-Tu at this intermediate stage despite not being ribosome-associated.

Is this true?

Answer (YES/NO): NO